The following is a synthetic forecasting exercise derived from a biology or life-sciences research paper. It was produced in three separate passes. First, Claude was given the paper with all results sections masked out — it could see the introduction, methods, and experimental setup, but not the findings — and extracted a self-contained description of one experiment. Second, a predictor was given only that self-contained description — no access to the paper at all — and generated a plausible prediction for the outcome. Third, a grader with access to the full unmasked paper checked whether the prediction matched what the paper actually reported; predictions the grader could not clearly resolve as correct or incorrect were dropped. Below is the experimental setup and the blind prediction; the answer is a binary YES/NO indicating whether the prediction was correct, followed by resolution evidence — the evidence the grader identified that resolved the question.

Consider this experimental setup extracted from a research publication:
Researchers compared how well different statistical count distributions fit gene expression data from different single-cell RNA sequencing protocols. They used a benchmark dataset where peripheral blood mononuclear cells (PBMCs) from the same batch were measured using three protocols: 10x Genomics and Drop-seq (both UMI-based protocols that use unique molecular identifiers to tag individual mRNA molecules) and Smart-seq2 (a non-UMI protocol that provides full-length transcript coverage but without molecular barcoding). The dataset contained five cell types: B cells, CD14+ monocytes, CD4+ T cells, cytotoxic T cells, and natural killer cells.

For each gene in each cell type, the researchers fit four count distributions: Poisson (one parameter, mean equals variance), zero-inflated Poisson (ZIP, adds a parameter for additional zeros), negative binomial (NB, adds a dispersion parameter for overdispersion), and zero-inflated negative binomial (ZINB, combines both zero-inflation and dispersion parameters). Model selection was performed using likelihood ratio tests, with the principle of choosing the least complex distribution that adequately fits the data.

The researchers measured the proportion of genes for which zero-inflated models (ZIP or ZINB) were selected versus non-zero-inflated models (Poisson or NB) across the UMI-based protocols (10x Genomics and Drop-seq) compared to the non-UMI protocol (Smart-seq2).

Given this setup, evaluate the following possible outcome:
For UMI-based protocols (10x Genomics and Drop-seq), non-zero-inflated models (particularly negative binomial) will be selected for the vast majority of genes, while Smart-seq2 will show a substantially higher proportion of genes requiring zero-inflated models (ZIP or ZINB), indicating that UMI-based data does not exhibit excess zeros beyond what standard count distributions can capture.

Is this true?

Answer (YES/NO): YES